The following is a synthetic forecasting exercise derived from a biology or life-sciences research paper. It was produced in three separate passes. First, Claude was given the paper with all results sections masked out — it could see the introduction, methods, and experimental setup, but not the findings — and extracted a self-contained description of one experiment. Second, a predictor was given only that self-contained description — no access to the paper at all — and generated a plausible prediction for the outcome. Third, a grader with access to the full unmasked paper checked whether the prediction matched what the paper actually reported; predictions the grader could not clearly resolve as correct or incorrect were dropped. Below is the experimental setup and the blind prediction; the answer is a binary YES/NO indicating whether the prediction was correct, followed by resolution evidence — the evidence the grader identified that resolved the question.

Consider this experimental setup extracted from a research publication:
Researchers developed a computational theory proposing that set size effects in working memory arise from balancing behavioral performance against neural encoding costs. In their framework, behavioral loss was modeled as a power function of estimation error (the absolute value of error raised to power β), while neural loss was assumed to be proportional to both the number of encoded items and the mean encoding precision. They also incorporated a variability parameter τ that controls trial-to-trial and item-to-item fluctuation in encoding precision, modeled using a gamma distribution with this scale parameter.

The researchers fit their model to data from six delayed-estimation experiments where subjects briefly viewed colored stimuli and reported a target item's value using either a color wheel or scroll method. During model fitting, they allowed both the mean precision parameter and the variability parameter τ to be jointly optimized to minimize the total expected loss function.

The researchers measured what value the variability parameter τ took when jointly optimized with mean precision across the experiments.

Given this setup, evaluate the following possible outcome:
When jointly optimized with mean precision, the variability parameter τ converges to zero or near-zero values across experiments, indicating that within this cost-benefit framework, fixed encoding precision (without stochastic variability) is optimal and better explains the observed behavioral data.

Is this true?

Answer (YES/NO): NO